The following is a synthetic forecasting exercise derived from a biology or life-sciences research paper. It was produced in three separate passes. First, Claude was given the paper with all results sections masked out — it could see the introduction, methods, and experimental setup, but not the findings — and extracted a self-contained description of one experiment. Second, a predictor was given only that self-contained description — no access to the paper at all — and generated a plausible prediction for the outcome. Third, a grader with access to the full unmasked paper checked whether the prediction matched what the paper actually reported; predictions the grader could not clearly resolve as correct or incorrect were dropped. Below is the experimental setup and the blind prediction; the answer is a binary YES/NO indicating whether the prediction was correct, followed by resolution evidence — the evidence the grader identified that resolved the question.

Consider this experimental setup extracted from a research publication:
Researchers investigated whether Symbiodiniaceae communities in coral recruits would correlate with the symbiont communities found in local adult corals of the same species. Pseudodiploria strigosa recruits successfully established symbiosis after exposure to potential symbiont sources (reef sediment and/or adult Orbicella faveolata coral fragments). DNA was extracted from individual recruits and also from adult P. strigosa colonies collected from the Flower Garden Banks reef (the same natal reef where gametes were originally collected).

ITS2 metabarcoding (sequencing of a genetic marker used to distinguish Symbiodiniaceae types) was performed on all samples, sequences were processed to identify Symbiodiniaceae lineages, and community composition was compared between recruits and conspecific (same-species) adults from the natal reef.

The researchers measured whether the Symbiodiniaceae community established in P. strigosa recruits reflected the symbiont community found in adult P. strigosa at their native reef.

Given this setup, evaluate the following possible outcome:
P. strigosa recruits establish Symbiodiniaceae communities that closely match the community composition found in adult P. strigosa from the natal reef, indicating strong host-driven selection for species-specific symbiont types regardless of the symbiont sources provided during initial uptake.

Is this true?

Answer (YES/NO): NO